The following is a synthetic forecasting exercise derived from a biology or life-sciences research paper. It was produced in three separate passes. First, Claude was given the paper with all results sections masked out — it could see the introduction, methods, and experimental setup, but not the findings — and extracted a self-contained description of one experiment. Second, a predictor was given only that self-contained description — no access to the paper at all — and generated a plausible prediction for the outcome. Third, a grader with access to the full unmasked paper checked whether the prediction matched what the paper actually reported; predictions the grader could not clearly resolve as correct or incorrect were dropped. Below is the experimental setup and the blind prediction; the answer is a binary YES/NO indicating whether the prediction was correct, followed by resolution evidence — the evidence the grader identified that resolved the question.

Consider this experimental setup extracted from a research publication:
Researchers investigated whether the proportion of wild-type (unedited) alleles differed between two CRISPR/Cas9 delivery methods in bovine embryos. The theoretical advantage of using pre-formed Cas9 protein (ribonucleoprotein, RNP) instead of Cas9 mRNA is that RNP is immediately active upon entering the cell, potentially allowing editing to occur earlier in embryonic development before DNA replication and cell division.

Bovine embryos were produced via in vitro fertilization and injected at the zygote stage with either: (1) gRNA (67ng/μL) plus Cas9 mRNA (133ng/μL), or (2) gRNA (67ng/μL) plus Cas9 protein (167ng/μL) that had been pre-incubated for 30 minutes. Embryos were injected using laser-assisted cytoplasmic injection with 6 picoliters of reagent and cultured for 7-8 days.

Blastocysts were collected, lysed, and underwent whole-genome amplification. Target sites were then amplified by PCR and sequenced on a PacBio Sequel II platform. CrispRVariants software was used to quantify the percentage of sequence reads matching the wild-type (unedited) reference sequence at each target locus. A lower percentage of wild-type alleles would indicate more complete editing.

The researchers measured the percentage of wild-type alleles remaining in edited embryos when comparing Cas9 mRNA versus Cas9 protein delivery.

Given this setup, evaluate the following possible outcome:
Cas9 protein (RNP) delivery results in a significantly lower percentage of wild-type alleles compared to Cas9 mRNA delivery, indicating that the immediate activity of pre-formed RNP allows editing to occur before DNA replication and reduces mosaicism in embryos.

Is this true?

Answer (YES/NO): YES